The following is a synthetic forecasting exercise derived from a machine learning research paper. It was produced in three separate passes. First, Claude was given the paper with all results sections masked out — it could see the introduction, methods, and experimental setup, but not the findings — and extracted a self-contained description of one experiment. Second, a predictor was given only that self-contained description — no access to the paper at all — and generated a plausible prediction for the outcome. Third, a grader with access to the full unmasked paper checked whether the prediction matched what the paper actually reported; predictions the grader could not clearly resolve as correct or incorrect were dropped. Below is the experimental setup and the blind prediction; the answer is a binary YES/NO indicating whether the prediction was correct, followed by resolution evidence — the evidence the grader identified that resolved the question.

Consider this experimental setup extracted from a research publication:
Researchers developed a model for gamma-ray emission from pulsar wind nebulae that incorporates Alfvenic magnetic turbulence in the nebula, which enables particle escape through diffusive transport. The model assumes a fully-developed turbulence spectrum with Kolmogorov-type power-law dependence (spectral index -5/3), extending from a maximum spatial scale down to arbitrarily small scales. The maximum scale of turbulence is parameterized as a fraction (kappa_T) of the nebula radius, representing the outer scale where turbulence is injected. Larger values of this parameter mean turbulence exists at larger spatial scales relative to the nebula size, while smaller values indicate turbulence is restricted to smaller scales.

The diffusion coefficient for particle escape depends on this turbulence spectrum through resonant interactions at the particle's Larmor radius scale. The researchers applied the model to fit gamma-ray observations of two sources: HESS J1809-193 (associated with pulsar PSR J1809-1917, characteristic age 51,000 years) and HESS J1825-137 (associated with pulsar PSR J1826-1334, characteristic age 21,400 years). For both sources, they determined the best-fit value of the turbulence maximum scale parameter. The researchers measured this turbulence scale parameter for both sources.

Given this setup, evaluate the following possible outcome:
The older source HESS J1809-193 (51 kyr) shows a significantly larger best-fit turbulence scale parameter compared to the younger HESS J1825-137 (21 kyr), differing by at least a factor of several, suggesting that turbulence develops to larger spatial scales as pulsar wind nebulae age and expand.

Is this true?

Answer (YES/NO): NO